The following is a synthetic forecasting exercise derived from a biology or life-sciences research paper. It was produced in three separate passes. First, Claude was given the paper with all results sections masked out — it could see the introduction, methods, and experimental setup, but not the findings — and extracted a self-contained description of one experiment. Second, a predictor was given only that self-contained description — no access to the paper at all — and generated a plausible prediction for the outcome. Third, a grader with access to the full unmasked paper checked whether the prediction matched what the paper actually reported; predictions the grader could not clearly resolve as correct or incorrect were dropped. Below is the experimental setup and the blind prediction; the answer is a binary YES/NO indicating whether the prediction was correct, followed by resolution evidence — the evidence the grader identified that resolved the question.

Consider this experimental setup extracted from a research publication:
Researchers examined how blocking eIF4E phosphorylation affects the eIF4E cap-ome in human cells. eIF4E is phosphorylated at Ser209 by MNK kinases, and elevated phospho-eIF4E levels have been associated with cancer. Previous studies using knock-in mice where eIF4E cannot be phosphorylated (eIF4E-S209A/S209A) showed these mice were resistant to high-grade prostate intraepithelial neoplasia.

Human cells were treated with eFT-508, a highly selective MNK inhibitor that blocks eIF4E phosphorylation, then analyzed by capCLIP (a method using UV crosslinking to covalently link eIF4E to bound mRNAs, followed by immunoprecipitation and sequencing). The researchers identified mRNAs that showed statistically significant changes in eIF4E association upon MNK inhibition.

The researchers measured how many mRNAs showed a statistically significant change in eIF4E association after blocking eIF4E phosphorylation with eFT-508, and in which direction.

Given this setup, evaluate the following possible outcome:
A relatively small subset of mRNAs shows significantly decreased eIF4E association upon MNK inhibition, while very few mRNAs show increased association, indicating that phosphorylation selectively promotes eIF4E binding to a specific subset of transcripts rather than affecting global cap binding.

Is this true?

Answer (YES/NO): NO